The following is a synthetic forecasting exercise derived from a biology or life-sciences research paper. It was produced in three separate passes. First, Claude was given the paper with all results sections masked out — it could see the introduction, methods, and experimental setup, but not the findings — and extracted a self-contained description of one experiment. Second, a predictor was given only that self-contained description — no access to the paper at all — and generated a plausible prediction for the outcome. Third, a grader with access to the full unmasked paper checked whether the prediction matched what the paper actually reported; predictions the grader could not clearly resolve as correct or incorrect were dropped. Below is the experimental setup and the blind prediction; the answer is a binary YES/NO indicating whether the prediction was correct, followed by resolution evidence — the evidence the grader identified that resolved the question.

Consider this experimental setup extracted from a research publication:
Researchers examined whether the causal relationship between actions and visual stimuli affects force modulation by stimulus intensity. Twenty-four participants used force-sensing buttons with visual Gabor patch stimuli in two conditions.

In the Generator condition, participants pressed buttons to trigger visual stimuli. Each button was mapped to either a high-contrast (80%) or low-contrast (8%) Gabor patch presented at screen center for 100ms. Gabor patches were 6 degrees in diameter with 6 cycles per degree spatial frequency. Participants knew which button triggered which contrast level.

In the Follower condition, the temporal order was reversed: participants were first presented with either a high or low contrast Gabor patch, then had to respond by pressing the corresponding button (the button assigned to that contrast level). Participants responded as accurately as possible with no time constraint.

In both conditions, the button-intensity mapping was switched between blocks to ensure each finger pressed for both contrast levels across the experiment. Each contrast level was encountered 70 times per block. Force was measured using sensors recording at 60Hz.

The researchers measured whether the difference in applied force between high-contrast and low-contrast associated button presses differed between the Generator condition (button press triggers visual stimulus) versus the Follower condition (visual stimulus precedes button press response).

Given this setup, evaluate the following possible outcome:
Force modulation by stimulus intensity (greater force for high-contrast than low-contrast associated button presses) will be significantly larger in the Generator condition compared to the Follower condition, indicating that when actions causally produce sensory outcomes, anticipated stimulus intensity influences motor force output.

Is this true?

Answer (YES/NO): NO